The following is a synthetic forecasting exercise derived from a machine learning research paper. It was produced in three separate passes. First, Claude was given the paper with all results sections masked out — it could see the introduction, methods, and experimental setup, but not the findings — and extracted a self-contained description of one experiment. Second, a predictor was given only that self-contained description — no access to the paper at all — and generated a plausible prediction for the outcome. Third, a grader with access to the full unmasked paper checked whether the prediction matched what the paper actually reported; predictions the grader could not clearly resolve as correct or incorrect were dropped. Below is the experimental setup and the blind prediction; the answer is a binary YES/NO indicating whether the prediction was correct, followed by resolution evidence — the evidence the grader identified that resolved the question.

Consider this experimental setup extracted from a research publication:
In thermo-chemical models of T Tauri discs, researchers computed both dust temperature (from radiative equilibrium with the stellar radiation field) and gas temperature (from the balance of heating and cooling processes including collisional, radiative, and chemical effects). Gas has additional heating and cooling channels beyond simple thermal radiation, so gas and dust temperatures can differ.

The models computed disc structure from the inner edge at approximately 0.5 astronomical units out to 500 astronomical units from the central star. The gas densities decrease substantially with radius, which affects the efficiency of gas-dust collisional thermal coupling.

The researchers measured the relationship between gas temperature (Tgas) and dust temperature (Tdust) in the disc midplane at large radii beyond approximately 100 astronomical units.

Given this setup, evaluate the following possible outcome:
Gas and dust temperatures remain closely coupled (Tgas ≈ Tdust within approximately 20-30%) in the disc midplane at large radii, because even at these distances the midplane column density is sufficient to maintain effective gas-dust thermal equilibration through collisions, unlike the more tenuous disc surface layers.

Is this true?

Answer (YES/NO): NO